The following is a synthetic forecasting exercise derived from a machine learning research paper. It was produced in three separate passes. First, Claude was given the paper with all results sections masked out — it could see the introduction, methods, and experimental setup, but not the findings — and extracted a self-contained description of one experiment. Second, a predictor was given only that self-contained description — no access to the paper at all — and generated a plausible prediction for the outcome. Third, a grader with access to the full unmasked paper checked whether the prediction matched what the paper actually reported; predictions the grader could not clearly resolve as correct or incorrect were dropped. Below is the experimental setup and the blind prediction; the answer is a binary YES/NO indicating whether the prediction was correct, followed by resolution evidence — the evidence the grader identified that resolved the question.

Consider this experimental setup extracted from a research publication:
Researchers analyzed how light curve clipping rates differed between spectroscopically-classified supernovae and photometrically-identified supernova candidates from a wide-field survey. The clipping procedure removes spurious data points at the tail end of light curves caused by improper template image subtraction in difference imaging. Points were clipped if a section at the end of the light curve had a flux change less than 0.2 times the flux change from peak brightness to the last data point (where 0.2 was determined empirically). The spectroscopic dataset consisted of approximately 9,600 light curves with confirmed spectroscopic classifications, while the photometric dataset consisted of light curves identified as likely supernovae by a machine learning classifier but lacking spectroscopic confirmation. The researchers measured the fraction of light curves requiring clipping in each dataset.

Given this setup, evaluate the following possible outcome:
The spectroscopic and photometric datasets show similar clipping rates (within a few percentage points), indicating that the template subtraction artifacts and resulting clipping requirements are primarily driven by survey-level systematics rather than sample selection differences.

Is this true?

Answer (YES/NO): NO